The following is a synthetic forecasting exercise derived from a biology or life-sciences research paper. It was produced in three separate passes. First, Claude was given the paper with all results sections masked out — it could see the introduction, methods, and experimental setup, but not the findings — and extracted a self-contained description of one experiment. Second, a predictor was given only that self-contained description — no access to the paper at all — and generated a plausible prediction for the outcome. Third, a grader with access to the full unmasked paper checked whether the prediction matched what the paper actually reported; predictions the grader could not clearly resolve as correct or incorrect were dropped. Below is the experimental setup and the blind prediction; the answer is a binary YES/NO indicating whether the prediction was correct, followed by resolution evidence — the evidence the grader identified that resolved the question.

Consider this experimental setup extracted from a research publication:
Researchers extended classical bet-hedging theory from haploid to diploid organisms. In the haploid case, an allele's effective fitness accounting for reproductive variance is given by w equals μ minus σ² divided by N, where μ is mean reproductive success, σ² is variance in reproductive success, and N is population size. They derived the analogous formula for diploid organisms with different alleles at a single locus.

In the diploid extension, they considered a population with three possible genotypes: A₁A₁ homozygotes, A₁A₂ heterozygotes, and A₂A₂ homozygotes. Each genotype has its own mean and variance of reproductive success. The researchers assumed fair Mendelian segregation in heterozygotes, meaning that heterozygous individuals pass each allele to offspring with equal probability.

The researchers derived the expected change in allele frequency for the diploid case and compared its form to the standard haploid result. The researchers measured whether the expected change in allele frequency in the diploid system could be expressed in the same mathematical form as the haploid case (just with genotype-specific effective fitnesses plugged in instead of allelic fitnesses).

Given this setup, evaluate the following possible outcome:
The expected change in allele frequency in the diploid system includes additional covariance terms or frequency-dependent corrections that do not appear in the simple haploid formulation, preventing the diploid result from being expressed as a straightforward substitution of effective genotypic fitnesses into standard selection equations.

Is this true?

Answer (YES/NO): NO